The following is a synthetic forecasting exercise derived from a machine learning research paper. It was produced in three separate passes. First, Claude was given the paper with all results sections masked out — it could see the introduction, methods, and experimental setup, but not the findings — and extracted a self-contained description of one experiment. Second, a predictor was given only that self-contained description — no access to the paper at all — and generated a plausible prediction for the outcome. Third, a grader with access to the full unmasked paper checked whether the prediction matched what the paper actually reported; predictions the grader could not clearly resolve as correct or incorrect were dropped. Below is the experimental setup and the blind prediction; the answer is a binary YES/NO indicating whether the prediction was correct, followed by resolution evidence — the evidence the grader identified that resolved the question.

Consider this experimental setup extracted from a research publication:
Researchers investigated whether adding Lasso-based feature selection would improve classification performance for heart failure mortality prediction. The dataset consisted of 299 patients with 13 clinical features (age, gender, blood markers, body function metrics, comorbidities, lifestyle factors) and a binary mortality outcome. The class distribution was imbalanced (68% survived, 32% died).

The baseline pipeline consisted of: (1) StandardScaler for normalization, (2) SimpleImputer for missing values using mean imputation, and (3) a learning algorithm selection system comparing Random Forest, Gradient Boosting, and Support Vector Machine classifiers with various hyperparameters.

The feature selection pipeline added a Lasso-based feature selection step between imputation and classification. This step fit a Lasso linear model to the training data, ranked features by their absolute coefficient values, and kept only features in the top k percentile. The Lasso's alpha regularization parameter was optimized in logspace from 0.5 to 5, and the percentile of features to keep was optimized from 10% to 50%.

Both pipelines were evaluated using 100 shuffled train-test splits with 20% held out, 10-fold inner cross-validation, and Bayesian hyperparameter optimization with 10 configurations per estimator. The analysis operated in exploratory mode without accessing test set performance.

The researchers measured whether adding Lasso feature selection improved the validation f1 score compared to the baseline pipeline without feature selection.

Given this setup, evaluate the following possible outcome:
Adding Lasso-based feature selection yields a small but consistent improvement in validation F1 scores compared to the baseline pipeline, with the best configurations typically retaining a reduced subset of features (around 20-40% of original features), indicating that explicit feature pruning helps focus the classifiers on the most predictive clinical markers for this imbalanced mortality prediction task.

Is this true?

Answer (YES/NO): NO